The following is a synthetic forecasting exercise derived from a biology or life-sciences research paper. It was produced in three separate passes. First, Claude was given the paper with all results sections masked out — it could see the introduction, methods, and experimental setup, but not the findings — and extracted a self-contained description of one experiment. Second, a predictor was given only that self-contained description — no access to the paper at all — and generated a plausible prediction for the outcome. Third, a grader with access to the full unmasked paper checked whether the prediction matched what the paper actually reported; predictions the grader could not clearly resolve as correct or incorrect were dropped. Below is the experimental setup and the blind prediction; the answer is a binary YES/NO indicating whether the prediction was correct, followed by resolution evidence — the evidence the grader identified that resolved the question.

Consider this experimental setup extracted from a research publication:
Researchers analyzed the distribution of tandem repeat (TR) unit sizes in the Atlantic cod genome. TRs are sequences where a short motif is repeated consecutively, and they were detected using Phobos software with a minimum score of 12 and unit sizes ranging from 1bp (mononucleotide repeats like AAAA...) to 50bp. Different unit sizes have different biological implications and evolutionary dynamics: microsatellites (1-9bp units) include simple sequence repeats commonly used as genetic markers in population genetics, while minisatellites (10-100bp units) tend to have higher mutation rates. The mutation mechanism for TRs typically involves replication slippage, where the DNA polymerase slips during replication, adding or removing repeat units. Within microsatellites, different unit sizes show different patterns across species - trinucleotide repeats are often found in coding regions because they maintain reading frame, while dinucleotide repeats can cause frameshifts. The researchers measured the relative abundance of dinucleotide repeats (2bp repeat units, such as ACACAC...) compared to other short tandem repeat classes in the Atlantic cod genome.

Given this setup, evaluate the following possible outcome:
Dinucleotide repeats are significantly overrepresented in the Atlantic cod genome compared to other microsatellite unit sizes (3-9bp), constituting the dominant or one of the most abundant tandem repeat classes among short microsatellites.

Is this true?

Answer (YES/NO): YES